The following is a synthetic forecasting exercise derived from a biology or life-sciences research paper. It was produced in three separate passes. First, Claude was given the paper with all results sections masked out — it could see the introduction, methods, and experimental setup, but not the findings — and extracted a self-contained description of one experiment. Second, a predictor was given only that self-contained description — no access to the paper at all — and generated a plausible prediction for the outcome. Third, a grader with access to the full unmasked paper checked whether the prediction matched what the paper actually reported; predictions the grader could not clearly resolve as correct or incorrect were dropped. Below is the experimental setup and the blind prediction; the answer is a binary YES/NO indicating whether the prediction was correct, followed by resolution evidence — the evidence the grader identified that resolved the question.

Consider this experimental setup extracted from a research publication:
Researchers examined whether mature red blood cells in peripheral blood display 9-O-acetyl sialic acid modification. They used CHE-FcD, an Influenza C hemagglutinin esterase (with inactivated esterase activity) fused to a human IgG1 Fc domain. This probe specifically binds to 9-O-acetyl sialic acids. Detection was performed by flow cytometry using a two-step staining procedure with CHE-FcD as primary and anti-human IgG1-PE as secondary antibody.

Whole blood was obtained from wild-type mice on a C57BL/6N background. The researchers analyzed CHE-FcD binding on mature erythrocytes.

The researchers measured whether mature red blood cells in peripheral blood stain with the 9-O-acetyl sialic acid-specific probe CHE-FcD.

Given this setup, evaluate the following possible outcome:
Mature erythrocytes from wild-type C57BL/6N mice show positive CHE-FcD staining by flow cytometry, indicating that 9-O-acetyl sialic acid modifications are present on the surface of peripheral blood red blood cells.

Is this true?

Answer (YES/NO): YES